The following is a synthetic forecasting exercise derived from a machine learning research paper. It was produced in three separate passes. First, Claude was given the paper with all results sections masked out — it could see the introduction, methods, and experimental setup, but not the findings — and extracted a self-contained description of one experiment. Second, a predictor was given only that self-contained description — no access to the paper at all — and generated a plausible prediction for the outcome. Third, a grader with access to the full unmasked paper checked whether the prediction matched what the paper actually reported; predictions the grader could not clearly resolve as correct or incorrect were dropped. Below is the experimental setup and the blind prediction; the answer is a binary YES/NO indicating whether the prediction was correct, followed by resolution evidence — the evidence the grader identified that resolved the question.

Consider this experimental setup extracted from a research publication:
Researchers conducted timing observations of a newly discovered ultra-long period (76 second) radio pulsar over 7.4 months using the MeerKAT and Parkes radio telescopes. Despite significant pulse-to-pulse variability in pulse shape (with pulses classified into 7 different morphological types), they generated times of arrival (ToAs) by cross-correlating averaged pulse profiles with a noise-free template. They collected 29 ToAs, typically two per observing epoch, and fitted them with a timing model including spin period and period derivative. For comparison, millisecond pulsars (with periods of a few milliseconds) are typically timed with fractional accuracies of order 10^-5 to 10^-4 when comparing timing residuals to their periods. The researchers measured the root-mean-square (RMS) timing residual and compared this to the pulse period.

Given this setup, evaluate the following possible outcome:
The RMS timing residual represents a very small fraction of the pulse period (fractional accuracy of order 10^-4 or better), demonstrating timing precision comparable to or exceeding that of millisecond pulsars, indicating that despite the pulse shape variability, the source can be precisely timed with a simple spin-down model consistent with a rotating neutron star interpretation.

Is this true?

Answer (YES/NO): YES